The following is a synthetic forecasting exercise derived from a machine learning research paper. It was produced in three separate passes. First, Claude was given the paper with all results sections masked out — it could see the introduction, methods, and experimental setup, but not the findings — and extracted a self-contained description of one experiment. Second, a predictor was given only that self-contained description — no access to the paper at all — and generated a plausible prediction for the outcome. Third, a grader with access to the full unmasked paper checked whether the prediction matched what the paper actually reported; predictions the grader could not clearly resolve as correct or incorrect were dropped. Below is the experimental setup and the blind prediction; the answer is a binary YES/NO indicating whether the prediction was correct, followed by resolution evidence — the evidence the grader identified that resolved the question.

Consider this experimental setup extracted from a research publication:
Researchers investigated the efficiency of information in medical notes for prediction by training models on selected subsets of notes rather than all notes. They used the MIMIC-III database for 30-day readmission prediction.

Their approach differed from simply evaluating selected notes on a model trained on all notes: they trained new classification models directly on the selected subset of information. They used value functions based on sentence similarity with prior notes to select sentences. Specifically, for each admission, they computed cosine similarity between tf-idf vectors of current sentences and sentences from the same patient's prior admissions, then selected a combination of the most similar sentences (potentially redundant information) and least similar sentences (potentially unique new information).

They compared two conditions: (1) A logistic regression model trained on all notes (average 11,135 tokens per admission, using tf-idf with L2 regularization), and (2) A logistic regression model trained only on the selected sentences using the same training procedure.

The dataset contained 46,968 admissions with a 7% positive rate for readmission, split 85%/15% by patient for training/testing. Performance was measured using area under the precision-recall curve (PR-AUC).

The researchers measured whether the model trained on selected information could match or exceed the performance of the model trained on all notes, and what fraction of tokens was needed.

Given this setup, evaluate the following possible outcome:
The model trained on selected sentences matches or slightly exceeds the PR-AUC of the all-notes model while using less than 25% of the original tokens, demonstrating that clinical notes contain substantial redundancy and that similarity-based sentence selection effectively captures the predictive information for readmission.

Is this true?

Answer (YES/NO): NO